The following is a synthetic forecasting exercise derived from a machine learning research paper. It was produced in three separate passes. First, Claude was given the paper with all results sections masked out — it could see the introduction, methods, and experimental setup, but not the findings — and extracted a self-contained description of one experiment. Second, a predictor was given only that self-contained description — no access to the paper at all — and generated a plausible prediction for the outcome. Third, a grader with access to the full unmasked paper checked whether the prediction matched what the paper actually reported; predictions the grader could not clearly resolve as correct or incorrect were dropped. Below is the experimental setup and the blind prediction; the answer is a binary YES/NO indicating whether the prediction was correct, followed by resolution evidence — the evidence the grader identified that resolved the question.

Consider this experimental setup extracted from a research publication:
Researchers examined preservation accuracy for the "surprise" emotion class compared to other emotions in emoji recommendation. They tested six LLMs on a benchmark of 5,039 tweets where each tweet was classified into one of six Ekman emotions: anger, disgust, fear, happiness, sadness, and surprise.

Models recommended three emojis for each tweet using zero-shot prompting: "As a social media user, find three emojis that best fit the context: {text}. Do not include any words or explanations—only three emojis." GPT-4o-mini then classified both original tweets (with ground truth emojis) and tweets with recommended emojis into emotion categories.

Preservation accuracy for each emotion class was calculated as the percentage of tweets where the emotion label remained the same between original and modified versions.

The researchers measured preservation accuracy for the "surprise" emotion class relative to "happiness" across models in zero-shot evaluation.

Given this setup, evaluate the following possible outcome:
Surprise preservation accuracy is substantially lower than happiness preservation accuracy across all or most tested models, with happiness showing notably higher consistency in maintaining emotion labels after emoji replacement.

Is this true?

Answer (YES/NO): YES